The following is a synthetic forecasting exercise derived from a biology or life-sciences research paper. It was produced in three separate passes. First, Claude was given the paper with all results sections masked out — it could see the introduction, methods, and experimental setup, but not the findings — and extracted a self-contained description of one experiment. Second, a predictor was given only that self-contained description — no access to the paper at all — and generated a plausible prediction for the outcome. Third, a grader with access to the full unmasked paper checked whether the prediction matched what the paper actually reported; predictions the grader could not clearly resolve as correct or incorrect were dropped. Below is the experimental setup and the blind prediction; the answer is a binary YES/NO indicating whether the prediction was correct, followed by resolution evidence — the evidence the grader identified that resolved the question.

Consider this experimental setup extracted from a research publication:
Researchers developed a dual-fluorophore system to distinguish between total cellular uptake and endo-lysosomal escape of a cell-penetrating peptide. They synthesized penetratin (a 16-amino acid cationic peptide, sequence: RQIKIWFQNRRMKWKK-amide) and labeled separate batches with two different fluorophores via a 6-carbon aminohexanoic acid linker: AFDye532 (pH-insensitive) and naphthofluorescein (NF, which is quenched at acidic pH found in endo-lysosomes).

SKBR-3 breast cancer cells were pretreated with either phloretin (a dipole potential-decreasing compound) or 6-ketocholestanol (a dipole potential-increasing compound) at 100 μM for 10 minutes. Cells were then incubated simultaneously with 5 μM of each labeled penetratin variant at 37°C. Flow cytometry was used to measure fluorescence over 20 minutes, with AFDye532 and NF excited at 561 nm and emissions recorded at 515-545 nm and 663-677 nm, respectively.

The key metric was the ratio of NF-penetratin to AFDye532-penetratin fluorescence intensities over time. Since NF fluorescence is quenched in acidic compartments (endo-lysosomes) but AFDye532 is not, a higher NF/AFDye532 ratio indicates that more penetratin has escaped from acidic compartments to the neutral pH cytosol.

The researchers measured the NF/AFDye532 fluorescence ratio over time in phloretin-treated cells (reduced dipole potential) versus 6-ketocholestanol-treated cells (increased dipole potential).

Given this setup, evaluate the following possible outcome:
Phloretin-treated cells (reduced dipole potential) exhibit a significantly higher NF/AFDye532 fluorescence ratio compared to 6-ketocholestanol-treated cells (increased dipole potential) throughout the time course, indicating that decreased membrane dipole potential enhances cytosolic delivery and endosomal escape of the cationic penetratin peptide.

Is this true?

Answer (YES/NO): NO